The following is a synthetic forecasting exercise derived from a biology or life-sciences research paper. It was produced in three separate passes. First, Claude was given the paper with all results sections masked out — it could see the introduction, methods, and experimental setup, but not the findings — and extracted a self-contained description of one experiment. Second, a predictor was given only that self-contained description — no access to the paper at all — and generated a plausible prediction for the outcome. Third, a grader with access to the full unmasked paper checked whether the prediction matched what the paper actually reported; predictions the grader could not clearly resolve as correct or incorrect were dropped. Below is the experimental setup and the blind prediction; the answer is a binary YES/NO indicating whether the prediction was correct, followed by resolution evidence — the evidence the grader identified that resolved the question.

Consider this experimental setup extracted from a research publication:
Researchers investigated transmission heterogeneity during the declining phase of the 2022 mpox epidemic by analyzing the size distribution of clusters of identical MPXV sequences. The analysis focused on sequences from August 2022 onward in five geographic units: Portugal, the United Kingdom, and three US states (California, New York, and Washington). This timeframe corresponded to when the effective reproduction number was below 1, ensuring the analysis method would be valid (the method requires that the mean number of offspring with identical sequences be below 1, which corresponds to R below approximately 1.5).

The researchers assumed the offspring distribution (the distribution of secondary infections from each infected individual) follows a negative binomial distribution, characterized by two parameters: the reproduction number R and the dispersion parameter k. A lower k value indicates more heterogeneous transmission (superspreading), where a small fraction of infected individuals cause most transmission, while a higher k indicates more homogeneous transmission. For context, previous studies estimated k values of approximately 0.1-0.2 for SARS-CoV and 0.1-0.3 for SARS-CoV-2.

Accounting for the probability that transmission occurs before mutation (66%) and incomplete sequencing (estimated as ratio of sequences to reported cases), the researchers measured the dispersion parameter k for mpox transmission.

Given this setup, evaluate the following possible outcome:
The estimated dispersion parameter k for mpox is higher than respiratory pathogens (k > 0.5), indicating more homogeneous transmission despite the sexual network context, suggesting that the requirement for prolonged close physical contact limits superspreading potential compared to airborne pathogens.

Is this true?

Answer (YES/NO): NO